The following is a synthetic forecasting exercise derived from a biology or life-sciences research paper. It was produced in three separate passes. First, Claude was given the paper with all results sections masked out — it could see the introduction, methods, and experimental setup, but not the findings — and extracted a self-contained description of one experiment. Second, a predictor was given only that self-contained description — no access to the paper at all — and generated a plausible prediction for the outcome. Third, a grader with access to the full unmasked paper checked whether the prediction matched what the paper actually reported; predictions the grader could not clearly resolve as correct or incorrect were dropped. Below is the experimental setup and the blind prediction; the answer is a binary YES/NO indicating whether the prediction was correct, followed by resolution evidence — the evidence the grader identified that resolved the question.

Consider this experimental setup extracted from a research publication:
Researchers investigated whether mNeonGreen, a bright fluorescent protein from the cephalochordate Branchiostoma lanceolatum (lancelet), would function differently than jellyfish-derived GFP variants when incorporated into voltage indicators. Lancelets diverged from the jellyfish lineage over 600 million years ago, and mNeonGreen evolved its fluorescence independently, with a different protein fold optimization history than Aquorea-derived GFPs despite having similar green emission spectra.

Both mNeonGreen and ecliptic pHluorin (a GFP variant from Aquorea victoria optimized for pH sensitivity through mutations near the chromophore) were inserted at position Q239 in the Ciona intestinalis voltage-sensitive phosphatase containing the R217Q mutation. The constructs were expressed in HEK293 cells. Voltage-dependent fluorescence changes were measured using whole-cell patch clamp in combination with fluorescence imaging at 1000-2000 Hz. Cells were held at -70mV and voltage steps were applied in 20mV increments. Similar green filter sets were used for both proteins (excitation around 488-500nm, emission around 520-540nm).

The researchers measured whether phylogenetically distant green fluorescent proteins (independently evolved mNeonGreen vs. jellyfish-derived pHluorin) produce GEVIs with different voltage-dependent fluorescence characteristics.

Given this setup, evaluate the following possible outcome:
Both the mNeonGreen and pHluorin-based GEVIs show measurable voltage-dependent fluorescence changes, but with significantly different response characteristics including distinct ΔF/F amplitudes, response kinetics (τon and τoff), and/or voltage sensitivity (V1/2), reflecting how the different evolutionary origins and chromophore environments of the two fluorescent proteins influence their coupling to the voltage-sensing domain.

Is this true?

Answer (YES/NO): NO